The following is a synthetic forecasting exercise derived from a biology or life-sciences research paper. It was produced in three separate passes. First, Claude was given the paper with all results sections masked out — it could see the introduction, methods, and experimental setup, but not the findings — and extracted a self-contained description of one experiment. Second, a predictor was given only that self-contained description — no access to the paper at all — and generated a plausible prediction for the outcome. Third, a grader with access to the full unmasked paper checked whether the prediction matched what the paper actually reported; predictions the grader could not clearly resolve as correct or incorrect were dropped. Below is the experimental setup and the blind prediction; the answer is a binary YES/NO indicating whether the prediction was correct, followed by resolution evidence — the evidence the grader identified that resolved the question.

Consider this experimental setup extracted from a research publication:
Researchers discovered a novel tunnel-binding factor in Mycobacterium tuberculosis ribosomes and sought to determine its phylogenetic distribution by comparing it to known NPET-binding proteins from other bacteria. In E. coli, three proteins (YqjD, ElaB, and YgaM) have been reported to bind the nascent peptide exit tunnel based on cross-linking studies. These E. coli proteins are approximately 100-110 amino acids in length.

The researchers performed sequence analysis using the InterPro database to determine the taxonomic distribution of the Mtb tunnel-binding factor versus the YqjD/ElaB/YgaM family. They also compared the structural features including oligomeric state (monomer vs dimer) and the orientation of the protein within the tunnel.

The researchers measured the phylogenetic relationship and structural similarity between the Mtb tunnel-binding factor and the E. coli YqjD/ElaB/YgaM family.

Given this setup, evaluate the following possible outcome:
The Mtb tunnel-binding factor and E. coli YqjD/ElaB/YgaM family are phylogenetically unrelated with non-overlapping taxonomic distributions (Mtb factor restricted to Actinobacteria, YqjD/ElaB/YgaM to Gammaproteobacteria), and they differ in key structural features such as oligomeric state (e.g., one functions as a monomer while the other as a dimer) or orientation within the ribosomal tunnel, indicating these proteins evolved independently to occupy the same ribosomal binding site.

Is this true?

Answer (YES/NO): YES